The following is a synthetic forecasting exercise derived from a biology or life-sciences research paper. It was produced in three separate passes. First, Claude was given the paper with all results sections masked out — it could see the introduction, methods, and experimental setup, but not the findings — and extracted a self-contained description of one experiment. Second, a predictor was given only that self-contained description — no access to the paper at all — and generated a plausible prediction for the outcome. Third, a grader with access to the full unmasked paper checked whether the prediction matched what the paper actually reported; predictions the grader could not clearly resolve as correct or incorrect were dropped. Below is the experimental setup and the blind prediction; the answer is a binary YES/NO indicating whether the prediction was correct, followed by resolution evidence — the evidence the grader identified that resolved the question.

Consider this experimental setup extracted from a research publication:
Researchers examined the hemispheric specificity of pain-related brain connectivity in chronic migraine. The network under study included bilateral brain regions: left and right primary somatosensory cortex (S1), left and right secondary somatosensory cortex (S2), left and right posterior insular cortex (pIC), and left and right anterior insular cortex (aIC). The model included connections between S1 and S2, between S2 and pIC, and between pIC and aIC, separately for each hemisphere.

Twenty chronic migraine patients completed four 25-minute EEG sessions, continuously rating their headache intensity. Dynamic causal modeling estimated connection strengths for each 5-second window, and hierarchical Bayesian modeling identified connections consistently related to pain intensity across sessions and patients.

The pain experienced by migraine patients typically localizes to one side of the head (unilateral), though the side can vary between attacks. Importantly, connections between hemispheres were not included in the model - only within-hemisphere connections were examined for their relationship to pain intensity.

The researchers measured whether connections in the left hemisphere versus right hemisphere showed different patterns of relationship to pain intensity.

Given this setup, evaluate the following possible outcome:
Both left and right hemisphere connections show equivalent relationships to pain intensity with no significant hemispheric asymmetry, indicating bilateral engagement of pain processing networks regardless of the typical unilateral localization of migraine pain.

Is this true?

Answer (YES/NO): NO